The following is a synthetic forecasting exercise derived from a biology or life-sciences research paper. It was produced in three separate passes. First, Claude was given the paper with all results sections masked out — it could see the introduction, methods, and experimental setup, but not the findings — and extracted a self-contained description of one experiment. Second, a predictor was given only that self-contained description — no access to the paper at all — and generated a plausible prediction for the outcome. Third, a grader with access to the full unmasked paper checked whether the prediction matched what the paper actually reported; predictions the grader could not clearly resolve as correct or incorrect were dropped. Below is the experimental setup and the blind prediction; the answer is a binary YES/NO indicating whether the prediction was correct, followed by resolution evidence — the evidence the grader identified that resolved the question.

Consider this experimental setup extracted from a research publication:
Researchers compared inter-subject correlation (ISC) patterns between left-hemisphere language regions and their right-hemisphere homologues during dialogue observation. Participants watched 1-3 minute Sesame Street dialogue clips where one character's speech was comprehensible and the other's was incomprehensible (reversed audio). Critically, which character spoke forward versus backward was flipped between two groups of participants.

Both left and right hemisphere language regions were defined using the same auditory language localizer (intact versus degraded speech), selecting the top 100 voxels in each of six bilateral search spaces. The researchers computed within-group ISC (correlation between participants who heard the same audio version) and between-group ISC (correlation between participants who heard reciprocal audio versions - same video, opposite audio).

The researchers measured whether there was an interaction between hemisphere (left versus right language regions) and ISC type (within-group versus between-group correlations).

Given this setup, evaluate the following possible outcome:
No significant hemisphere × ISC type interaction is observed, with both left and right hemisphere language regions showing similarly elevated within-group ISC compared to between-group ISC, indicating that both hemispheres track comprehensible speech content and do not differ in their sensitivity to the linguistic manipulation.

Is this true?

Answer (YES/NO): NO